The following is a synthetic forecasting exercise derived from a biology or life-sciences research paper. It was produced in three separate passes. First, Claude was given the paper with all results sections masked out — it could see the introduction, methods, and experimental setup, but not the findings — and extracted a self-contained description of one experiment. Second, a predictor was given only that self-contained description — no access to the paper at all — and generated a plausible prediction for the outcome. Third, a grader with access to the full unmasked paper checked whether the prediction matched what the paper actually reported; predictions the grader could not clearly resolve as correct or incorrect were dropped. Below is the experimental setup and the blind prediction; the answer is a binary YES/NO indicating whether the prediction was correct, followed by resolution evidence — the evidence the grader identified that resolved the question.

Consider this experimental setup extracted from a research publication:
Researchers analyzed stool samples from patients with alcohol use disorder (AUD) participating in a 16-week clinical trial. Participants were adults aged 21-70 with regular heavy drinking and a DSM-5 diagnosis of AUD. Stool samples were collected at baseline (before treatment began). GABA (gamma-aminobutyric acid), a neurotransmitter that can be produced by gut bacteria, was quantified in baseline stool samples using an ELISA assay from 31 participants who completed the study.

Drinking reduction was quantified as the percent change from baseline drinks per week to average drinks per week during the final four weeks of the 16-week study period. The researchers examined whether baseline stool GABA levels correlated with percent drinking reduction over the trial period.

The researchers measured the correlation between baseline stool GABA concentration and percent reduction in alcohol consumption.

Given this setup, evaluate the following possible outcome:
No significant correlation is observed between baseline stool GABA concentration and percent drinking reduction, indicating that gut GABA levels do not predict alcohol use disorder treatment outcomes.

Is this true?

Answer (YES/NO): NO